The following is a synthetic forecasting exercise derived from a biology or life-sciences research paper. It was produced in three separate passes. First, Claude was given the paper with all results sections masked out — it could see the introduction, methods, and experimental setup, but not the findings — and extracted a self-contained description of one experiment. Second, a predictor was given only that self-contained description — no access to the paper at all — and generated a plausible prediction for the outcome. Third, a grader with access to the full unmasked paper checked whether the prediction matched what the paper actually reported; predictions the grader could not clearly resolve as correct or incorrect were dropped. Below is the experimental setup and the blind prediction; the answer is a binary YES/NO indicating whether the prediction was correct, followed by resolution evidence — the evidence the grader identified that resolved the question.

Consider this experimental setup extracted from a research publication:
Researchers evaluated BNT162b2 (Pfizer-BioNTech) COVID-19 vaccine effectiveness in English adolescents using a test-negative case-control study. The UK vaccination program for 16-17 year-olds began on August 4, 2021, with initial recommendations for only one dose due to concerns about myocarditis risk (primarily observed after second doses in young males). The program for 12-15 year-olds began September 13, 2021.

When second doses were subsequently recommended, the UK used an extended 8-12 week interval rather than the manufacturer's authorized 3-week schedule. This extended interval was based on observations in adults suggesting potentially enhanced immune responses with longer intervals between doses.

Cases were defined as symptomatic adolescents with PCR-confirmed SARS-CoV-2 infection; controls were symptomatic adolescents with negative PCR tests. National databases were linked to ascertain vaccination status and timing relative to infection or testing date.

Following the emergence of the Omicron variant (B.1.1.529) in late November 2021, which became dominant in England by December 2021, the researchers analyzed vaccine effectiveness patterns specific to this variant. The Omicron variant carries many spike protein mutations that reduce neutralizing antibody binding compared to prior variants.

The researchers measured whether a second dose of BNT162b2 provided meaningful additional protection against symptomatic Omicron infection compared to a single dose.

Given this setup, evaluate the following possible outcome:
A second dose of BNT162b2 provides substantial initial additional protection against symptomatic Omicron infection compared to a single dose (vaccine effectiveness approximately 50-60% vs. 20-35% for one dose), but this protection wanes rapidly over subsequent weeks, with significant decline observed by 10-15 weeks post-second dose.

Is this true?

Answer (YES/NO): NO